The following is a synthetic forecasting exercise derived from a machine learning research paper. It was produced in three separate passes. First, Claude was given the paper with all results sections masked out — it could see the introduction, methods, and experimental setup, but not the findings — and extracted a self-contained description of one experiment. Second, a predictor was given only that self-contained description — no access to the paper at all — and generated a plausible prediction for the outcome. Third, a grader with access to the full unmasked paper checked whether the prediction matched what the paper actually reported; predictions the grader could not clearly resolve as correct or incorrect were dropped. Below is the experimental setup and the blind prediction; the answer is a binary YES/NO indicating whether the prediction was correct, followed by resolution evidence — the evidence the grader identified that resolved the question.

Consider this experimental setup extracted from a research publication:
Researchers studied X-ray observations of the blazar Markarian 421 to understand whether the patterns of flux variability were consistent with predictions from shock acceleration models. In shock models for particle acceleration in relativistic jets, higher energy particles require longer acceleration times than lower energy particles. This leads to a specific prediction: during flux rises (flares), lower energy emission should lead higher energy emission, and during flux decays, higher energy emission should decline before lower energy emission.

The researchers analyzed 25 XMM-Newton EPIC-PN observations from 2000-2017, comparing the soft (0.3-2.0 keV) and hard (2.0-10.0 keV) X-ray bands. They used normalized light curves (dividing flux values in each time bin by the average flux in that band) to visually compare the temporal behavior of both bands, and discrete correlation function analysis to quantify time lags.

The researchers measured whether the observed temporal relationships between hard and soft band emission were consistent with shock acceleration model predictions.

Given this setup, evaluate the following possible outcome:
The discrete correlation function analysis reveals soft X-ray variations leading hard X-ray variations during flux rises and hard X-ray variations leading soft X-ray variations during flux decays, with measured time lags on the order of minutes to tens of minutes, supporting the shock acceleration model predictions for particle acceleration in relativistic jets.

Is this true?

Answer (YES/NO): NO